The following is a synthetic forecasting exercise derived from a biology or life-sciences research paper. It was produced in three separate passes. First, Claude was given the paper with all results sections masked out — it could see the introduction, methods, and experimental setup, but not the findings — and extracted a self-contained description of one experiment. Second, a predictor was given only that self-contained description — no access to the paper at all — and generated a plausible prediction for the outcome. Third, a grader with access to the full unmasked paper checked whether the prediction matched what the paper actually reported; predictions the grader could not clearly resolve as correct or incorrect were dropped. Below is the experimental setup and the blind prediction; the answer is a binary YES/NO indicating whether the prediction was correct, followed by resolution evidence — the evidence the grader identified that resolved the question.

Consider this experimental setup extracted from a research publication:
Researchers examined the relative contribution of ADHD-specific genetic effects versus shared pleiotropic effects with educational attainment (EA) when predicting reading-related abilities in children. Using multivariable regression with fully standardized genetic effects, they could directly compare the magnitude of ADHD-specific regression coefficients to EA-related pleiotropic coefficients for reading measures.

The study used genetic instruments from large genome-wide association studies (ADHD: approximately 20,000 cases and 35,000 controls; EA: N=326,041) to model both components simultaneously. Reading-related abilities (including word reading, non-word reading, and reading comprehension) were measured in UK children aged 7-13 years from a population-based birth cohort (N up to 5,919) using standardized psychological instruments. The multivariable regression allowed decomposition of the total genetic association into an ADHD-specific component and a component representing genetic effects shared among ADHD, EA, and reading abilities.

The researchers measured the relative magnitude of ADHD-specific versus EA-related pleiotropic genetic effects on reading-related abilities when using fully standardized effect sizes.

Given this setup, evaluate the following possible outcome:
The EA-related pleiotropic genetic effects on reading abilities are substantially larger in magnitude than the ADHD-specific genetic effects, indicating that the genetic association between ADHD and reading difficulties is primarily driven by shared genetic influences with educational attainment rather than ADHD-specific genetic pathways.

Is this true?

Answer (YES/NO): NO